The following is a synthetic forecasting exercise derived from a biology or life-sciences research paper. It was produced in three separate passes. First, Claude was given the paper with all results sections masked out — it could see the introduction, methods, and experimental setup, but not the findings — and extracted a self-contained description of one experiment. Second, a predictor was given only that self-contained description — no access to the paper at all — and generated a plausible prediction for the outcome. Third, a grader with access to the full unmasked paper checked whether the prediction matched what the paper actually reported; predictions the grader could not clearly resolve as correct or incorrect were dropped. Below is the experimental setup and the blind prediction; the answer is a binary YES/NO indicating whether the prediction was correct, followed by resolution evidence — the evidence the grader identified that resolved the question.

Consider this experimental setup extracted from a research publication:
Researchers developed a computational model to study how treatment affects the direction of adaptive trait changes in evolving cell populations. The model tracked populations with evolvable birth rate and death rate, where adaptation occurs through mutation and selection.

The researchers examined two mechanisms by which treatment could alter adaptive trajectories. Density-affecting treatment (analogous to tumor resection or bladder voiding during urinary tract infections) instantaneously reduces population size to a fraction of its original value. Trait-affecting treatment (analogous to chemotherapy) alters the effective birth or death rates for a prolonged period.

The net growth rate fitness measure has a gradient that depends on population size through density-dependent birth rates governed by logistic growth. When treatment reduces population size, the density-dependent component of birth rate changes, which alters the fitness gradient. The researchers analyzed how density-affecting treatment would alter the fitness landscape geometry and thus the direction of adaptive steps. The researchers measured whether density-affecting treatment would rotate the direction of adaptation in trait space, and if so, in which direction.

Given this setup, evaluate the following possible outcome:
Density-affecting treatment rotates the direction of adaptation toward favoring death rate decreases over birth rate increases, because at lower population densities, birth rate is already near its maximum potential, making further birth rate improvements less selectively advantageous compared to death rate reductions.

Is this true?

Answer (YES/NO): NO